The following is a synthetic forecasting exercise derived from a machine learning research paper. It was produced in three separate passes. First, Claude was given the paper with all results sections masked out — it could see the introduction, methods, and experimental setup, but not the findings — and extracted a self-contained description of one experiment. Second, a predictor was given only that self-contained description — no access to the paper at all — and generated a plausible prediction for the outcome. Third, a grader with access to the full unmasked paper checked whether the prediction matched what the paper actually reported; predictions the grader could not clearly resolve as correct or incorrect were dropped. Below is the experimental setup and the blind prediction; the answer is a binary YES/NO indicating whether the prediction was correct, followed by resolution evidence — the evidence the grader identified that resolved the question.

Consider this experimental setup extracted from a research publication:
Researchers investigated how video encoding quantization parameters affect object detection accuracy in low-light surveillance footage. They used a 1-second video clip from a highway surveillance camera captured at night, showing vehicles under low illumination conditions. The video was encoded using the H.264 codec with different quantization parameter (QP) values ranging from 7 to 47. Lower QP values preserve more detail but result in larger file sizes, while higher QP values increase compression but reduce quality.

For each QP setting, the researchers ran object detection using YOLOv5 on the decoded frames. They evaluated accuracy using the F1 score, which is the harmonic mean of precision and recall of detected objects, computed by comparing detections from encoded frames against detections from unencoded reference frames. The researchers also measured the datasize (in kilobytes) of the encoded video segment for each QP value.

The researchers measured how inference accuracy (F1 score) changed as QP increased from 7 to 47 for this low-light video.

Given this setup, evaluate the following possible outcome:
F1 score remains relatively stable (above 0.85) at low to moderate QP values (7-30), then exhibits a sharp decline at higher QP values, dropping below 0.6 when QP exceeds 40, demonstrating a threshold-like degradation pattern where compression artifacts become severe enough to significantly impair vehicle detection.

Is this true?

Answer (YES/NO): NO